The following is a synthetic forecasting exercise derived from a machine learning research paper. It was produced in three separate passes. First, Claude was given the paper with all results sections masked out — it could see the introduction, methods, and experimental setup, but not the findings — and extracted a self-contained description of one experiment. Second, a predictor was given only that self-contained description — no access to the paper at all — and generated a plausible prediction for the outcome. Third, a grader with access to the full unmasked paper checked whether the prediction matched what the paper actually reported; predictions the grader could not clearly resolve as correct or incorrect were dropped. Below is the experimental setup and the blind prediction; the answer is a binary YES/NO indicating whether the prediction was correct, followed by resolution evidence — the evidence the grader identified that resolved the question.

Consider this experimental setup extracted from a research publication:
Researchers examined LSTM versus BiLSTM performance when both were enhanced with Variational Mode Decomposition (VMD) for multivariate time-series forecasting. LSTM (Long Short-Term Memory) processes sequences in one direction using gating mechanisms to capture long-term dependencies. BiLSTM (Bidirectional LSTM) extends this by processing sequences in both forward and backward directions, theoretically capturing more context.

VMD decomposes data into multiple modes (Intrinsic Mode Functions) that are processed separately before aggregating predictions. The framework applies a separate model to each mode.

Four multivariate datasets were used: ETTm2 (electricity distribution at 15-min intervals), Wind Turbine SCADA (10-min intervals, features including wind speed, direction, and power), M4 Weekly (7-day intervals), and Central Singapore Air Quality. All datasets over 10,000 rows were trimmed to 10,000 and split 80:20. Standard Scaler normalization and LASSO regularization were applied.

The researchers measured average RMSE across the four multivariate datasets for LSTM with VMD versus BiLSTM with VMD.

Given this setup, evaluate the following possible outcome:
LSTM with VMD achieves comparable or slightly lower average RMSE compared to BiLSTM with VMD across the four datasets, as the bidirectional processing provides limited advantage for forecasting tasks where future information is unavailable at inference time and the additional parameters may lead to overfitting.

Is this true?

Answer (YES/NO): NO